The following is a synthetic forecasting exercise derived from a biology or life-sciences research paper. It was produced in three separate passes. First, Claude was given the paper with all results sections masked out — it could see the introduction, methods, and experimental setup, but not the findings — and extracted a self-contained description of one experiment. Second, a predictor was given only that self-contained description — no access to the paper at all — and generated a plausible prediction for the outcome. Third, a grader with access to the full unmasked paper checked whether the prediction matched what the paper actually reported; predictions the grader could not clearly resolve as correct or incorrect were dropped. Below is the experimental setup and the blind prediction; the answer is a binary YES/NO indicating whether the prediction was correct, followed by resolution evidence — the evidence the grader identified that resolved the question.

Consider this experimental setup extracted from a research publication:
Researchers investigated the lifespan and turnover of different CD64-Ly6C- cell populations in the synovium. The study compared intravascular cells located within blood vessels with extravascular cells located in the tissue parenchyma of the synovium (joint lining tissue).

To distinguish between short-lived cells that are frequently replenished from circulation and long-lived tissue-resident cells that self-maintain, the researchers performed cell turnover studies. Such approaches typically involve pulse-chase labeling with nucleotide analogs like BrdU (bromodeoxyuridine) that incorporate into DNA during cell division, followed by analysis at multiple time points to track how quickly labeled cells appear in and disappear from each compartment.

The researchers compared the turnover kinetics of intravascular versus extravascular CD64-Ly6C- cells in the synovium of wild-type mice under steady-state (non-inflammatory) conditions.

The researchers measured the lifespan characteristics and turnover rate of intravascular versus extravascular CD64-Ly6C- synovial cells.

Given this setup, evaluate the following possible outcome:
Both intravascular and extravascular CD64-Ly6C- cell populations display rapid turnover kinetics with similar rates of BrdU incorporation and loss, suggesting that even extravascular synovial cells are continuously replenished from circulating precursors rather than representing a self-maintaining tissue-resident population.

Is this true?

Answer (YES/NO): NO